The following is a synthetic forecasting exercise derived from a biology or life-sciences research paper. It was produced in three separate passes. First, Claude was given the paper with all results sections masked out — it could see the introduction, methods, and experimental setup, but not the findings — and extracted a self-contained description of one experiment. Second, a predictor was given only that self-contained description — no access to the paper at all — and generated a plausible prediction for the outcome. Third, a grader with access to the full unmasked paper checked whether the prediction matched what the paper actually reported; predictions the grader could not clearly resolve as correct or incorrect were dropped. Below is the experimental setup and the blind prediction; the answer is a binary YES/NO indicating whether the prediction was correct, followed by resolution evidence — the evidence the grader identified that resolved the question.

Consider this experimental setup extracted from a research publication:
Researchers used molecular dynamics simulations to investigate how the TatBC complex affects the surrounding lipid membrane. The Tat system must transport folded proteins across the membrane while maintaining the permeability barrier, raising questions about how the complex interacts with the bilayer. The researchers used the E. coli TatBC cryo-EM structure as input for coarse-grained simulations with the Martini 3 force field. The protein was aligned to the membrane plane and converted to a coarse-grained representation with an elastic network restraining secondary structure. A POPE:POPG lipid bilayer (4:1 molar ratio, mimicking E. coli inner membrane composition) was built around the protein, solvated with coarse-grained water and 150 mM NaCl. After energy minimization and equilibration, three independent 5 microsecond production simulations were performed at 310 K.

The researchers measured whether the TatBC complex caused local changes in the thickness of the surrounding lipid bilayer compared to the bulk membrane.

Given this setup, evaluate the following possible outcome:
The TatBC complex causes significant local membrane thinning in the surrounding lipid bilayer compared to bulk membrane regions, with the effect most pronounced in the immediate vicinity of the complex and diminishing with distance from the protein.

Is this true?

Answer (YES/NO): YES